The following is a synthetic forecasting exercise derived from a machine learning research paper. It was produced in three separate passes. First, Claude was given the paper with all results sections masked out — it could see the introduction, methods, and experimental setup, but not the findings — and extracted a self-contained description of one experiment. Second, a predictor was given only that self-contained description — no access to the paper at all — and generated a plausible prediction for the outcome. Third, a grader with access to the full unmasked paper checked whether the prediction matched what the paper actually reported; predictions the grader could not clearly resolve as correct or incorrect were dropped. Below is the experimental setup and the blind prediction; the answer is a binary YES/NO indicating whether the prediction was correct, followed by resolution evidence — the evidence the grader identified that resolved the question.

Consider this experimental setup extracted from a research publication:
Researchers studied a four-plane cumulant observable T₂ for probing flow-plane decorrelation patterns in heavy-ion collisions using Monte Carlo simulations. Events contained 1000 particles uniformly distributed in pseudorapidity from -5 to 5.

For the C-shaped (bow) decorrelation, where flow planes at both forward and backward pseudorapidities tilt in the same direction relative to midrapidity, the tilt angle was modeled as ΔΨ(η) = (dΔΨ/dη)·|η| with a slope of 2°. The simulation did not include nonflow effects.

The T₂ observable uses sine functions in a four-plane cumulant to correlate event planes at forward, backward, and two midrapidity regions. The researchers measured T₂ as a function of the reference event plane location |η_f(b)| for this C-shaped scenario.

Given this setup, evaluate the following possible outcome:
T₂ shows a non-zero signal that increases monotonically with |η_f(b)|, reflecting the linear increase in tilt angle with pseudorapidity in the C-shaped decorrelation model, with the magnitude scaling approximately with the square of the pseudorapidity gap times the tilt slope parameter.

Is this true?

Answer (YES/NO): YES